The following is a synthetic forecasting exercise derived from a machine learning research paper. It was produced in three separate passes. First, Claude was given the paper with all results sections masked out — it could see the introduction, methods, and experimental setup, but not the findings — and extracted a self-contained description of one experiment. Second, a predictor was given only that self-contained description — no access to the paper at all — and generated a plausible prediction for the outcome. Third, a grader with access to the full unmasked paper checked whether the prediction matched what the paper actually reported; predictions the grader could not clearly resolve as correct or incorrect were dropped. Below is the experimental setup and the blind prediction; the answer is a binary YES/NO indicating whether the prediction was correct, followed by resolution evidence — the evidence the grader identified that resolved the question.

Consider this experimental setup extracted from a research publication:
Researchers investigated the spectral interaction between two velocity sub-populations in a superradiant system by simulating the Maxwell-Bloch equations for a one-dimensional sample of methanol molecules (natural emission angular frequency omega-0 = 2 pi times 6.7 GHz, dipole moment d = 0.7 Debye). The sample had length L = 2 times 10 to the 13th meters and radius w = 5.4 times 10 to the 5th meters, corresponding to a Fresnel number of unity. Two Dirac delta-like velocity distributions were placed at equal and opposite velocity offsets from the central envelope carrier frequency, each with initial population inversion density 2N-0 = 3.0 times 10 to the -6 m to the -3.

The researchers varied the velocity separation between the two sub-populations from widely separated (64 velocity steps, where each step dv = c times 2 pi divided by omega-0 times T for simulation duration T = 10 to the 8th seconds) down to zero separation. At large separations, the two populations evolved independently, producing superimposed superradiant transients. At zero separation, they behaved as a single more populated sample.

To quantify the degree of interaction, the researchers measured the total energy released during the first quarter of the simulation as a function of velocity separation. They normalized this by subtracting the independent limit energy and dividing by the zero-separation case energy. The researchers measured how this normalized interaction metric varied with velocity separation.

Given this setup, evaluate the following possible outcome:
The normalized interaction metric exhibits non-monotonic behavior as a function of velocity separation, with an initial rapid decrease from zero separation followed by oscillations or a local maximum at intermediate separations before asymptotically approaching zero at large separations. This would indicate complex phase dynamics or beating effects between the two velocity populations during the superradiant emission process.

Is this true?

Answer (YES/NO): NO